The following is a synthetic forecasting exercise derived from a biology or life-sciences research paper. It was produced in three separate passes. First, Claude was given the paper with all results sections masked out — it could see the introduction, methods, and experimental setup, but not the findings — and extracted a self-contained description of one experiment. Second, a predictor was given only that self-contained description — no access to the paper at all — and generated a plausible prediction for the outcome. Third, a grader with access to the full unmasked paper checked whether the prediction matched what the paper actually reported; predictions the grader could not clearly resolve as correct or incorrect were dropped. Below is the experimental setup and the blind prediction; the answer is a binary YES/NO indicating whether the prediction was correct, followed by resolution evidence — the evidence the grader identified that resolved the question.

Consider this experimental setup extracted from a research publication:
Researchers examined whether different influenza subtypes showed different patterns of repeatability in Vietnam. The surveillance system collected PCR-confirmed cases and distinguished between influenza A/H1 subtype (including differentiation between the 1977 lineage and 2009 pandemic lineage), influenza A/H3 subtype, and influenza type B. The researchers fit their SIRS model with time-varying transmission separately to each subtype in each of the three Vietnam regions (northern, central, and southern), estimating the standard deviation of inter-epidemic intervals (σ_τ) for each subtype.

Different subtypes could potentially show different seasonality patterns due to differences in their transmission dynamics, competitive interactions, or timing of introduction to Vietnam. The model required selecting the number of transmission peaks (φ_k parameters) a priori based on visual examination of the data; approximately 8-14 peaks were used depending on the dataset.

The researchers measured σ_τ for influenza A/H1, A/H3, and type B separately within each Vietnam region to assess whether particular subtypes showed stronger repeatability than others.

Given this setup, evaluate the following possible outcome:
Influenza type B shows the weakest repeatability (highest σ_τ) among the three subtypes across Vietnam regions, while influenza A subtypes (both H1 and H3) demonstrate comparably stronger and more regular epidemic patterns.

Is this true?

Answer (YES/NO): NO